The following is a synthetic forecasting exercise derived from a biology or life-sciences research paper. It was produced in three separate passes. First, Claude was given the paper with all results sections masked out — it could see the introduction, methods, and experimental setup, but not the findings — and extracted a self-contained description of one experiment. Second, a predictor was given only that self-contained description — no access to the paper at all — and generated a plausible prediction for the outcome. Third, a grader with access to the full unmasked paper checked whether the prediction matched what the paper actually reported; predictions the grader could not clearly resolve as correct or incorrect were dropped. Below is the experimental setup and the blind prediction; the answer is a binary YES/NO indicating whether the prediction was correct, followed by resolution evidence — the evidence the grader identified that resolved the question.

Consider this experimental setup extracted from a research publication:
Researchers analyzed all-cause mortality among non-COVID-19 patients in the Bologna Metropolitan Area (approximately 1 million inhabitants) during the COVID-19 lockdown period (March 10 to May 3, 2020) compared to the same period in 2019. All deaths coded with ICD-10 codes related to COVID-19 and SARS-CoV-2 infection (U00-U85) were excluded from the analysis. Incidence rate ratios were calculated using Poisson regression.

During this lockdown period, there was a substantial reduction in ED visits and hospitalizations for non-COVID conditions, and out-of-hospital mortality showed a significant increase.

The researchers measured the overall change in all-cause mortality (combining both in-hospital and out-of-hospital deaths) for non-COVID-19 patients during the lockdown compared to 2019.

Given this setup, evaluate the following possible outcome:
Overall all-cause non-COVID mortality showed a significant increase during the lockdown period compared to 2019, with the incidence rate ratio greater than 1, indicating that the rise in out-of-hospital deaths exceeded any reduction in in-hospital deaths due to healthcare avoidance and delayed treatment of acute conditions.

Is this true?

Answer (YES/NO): YES